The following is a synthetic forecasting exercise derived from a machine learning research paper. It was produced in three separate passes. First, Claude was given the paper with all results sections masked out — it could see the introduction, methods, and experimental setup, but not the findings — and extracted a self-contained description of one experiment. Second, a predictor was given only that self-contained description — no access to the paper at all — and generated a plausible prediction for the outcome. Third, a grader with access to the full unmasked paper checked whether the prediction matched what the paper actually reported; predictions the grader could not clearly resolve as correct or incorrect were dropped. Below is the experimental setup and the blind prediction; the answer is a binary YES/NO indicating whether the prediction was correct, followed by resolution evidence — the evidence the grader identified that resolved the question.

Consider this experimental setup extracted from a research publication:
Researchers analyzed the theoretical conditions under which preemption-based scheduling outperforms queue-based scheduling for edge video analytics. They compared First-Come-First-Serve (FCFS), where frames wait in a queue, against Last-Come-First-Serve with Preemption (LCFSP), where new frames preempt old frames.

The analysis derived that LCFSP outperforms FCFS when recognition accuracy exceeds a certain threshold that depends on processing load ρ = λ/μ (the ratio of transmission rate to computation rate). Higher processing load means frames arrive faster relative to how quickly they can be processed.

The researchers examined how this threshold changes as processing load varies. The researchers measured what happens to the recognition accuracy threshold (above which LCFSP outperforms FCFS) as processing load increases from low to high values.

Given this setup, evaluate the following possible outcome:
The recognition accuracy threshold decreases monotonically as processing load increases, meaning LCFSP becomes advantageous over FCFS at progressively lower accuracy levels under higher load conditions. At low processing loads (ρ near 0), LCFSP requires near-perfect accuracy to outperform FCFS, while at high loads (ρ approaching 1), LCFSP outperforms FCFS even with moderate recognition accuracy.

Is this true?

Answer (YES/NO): YES